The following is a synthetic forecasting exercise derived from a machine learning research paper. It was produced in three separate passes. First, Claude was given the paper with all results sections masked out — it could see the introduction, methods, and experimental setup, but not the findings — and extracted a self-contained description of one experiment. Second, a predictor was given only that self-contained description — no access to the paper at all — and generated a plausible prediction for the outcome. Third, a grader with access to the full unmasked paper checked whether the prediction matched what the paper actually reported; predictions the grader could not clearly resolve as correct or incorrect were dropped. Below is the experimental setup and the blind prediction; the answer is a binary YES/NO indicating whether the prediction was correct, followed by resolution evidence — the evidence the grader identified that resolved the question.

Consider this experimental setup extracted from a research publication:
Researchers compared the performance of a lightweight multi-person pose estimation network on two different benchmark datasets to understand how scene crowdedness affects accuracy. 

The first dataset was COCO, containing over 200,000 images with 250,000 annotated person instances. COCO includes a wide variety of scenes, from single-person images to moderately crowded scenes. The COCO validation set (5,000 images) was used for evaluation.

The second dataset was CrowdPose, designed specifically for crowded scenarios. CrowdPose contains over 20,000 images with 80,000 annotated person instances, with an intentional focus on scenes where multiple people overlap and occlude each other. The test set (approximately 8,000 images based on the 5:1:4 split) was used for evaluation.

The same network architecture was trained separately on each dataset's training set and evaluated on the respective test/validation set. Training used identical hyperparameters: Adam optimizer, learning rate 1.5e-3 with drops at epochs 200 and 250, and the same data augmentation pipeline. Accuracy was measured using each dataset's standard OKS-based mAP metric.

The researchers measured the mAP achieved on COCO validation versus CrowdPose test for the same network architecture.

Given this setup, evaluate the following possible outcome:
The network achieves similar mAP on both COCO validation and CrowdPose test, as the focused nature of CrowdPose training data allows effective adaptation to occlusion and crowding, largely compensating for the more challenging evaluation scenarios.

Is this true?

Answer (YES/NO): NO